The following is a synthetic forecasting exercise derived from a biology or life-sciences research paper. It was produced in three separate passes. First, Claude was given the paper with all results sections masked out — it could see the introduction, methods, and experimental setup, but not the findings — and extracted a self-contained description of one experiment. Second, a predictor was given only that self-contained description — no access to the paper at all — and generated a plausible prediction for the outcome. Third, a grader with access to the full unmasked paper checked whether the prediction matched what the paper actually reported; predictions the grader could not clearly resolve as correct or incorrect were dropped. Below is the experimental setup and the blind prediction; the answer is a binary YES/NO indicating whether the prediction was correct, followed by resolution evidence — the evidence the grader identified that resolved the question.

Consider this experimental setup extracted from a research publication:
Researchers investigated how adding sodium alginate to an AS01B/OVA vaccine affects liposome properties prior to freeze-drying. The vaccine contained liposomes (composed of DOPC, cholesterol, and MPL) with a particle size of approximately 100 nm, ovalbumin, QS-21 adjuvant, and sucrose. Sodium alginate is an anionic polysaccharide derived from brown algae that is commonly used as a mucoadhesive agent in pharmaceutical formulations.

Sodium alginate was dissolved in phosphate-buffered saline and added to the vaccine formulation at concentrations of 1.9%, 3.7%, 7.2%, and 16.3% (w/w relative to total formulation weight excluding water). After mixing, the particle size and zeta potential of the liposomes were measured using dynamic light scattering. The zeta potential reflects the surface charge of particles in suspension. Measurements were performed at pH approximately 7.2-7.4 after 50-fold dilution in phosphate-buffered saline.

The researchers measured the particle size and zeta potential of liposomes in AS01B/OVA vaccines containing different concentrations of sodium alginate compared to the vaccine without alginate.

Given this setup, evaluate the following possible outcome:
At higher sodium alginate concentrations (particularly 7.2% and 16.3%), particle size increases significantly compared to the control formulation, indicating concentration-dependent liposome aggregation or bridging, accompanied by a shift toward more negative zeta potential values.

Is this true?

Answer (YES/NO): NO